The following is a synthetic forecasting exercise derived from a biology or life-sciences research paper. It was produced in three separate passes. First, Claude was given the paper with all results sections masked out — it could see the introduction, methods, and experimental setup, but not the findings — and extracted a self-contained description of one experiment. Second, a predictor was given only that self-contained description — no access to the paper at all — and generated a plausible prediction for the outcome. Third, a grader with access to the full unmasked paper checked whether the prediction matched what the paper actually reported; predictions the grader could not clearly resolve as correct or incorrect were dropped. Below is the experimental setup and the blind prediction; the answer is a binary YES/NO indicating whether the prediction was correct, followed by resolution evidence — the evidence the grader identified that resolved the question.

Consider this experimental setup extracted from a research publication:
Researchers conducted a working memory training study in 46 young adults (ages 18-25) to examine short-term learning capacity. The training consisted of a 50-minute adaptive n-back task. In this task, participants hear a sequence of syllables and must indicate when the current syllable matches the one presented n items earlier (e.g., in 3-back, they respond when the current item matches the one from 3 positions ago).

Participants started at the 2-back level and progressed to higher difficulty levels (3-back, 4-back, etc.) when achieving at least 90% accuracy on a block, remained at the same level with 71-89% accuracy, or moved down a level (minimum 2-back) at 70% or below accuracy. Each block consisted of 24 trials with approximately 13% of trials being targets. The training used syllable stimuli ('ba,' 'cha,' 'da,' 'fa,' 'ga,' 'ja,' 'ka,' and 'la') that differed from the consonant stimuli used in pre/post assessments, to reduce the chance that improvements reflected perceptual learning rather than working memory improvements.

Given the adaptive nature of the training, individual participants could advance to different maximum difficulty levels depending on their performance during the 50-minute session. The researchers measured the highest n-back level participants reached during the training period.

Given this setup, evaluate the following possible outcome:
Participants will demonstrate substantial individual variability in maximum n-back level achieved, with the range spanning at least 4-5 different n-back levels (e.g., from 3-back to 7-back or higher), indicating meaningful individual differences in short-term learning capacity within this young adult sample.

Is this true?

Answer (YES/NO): YES